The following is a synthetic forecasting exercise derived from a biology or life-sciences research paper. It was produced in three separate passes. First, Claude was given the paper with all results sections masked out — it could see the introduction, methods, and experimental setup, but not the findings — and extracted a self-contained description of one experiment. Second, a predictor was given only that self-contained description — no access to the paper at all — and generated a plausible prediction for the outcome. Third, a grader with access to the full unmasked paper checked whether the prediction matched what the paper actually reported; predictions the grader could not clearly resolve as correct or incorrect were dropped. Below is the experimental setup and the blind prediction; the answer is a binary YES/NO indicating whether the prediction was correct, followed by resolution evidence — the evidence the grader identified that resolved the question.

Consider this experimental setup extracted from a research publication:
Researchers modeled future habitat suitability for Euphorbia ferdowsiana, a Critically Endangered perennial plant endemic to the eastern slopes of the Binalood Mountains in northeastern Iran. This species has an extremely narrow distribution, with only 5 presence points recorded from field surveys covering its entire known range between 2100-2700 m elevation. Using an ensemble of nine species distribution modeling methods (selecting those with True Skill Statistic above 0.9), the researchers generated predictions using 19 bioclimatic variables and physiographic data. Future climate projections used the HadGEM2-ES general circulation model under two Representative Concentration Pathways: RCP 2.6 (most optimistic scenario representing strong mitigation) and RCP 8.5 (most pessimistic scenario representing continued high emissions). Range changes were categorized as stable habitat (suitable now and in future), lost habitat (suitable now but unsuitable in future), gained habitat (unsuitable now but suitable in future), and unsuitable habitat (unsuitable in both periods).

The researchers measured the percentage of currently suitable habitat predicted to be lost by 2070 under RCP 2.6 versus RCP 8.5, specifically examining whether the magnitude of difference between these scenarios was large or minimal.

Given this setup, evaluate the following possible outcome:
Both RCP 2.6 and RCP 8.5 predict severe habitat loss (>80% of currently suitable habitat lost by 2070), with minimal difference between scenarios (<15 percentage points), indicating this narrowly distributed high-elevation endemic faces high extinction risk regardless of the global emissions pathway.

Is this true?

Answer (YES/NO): NO